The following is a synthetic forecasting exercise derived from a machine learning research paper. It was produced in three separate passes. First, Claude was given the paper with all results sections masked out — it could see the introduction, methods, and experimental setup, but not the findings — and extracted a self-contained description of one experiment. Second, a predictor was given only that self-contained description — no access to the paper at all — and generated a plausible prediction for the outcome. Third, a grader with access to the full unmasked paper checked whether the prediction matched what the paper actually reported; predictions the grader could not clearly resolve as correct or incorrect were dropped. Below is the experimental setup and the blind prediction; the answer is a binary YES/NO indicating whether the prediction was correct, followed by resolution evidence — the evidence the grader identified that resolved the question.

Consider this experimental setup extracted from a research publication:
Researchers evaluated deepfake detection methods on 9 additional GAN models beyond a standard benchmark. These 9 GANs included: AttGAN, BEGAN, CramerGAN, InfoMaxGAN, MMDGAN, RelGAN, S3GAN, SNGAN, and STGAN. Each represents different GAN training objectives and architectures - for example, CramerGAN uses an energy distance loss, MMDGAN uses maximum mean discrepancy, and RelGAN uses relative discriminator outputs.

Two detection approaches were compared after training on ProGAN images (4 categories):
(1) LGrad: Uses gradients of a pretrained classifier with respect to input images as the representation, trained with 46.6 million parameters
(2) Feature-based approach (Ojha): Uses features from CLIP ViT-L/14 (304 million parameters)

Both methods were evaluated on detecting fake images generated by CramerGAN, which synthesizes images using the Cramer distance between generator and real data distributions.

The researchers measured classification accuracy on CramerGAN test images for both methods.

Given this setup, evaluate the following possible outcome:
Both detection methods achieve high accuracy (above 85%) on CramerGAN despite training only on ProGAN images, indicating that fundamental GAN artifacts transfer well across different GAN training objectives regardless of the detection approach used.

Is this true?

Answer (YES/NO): NO